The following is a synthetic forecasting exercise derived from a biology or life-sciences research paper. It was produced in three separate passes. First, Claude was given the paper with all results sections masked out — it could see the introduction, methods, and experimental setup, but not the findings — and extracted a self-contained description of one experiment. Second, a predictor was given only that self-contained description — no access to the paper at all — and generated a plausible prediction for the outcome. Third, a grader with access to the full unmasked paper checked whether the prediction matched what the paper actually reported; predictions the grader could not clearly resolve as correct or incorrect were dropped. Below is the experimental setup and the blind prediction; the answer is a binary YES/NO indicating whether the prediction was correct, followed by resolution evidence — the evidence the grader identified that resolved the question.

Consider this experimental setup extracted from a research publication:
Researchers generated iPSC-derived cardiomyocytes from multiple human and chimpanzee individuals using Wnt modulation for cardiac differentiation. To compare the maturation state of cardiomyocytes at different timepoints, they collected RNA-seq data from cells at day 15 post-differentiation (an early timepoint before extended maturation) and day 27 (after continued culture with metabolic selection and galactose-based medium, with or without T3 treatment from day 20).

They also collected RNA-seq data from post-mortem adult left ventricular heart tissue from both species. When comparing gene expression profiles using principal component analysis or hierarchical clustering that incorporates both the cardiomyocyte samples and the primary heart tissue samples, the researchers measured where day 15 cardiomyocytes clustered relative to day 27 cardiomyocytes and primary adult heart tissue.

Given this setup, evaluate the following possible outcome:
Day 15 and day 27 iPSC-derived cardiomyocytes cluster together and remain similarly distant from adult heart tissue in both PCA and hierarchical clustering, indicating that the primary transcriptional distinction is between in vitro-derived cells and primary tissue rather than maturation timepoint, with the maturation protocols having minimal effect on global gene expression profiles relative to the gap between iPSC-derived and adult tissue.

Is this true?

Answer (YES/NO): NO